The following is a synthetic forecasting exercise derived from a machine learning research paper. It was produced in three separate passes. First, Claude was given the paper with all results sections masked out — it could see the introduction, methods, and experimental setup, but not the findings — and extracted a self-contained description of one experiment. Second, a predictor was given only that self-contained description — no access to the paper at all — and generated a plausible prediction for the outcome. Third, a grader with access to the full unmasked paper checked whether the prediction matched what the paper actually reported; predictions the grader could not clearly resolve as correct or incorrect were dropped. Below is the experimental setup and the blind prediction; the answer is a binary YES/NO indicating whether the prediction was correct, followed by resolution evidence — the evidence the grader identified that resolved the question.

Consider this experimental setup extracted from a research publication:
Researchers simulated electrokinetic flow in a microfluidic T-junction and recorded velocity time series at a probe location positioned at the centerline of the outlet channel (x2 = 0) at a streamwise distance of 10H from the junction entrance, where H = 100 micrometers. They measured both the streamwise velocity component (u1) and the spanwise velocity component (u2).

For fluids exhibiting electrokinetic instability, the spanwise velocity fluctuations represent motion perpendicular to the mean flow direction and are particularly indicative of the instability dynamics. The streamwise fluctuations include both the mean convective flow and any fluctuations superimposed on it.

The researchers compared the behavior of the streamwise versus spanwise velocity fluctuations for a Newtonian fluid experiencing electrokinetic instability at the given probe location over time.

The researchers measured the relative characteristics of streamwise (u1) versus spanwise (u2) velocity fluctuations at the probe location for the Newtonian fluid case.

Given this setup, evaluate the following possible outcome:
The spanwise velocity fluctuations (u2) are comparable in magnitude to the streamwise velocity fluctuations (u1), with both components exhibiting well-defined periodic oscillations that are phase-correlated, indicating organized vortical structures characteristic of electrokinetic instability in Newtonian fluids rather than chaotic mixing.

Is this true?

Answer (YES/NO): NO